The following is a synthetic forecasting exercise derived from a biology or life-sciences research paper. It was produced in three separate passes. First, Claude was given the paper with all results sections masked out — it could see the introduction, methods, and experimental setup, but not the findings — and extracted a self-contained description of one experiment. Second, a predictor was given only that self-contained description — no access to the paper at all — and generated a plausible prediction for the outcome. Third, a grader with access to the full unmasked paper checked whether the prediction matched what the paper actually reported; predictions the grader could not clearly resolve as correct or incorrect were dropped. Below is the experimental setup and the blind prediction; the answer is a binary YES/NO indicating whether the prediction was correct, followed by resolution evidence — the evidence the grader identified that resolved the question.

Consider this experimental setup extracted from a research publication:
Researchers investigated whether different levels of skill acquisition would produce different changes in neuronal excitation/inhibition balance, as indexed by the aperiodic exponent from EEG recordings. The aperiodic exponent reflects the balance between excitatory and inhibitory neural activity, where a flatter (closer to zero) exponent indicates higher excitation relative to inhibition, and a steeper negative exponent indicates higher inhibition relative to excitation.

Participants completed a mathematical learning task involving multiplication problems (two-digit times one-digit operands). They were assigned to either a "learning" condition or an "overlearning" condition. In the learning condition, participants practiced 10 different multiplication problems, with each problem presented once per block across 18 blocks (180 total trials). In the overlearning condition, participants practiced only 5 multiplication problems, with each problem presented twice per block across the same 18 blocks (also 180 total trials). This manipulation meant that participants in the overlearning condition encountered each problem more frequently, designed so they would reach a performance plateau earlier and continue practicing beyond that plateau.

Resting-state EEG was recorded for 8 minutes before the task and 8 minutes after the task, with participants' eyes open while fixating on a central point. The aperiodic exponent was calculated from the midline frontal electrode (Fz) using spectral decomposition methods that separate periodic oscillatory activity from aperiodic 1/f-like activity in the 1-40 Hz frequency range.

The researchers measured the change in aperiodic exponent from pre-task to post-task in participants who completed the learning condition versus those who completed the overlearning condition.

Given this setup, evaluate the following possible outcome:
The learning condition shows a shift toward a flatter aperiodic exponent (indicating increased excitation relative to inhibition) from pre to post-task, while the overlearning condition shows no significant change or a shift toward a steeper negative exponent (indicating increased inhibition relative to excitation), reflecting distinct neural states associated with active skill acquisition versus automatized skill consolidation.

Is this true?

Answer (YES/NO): NO